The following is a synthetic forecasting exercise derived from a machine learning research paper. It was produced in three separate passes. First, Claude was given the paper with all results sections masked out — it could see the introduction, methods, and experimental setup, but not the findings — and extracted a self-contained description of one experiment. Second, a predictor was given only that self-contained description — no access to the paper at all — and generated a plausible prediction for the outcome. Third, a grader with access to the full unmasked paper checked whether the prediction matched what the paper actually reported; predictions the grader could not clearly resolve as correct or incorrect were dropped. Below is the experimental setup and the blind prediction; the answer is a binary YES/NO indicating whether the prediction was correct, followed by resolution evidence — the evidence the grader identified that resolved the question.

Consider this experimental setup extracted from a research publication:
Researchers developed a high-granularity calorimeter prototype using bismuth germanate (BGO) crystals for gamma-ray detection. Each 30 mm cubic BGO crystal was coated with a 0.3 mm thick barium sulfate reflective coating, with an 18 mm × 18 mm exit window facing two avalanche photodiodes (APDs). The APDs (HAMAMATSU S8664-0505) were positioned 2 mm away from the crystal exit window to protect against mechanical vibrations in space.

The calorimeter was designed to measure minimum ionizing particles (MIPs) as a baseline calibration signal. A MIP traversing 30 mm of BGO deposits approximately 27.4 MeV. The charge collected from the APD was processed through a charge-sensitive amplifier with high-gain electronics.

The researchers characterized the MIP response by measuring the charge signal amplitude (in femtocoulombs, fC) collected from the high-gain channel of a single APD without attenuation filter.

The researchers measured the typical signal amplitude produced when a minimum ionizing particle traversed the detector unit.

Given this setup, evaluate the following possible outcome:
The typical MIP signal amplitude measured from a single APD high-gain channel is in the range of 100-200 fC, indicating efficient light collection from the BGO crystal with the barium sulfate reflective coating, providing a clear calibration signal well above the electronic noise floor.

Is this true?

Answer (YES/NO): NO